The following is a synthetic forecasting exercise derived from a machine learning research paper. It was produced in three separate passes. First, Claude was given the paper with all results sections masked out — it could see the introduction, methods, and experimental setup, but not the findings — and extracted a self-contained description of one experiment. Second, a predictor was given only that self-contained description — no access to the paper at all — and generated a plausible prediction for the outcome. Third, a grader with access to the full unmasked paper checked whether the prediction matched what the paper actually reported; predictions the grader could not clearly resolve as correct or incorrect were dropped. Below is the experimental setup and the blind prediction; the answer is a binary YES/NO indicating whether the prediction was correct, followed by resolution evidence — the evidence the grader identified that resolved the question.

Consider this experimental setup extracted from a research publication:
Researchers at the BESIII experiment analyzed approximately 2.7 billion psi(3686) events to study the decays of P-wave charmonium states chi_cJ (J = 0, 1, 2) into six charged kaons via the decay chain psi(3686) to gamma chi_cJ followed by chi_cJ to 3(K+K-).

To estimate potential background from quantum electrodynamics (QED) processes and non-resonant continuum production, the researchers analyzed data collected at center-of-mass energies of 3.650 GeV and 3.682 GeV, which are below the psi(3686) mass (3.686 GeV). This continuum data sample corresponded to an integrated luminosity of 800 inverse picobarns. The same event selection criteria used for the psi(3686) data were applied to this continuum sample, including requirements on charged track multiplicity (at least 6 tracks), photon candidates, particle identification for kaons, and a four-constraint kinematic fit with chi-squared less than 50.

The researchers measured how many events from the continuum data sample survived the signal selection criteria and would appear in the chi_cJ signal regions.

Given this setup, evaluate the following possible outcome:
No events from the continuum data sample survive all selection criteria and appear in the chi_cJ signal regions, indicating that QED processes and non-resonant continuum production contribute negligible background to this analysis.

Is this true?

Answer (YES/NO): YES